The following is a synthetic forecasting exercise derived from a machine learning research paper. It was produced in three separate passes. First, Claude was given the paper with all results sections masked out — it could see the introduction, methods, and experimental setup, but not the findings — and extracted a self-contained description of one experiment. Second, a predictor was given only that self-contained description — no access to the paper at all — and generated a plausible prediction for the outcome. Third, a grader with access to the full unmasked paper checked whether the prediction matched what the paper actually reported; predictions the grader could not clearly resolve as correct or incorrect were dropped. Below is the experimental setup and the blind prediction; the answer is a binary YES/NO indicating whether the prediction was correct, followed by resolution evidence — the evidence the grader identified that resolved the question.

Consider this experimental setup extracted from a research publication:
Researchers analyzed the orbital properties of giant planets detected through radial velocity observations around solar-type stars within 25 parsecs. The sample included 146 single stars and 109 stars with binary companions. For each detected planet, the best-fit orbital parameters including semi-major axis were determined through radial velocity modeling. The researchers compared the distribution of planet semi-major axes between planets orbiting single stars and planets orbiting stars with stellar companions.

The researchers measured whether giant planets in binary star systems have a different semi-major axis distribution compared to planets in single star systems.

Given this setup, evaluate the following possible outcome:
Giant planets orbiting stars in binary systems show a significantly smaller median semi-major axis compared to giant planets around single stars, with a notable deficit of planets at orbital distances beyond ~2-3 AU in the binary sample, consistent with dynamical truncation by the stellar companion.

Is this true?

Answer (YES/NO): NO